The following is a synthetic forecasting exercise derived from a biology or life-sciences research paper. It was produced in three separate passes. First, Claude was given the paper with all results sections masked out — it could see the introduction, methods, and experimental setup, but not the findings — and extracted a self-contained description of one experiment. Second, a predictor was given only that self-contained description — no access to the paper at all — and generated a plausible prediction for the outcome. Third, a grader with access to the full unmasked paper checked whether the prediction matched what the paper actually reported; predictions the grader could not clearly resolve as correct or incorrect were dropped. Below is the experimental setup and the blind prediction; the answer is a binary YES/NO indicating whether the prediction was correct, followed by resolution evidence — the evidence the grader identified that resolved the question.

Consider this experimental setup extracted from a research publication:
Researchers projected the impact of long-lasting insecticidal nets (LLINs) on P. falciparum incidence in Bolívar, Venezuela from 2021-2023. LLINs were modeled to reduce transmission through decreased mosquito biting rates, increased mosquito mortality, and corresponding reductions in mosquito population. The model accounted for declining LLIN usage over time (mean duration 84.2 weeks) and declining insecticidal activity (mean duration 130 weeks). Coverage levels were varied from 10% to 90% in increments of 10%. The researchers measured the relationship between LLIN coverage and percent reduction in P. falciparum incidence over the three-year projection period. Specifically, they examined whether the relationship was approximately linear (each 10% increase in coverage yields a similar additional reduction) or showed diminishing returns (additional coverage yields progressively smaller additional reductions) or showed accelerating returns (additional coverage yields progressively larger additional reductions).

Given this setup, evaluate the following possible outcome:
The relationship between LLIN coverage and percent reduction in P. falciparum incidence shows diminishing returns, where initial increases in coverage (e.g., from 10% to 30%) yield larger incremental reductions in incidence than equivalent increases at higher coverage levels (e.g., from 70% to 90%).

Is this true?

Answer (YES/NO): YES